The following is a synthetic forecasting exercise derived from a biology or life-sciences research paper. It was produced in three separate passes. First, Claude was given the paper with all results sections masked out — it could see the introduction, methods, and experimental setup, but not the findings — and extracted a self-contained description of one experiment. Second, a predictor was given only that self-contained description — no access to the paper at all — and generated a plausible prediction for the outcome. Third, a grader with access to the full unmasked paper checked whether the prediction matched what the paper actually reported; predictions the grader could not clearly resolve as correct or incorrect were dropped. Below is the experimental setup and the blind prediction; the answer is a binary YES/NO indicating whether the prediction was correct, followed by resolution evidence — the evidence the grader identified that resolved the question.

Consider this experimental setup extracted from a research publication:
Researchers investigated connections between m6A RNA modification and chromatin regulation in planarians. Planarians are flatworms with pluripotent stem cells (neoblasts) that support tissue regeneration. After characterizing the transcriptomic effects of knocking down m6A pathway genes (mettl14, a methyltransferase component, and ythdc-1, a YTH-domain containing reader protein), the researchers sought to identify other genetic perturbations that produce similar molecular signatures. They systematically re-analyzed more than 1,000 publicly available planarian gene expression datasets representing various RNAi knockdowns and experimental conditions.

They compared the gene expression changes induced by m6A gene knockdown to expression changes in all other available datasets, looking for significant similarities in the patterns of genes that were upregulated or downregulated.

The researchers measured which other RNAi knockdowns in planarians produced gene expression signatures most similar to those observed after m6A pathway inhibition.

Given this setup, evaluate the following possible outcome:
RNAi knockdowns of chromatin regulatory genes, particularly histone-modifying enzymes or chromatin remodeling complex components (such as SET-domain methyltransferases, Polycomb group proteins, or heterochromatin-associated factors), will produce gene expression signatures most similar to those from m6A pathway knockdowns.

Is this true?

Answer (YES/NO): YES